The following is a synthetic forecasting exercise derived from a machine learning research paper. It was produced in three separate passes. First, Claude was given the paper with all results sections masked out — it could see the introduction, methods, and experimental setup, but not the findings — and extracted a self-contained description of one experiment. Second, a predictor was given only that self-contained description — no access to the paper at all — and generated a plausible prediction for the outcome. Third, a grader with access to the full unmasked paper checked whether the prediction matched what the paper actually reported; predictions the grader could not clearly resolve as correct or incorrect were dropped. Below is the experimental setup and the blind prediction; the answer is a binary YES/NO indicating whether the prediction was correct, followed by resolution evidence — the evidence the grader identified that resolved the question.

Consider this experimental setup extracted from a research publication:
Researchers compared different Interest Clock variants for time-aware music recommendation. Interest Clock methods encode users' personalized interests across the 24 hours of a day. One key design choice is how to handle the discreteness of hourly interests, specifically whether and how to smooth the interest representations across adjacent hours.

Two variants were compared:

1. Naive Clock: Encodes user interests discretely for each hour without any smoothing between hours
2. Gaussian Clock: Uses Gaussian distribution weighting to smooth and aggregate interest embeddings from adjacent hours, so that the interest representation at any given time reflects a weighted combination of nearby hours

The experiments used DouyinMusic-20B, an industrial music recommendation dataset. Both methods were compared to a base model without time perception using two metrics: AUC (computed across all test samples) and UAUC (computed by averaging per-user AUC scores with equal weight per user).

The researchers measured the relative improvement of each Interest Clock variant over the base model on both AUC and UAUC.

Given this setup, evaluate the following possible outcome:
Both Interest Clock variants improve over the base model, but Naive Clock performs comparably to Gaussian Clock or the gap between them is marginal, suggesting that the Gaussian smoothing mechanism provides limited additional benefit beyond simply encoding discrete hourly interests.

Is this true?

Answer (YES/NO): NO